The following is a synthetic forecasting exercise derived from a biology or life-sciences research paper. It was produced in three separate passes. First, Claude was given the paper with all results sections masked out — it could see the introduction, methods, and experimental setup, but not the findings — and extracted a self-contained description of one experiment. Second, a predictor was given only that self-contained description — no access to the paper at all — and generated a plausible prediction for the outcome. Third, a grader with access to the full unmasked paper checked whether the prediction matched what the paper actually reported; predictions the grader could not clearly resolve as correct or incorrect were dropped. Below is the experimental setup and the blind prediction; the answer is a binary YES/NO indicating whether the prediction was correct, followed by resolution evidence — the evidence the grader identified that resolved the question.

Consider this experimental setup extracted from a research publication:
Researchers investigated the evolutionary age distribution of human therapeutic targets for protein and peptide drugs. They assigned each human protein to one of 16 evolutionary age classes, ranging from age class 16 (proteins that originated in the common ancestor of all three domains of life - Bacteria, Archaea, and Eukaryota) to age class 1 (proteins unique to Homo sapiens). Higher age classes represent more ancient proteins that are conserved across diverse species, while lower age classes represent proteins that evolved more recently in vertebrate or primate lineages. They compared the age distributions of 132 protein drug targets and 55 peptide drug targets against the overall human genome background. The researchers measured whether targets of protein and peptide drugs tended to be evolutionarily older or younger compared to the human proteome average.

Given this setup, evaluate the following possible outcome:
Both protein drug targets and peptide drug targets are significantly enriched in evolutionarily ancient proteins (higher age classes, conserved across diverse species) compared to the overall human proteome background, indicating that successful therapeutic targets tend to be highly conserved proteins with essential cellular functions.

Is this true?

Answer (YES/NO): NO